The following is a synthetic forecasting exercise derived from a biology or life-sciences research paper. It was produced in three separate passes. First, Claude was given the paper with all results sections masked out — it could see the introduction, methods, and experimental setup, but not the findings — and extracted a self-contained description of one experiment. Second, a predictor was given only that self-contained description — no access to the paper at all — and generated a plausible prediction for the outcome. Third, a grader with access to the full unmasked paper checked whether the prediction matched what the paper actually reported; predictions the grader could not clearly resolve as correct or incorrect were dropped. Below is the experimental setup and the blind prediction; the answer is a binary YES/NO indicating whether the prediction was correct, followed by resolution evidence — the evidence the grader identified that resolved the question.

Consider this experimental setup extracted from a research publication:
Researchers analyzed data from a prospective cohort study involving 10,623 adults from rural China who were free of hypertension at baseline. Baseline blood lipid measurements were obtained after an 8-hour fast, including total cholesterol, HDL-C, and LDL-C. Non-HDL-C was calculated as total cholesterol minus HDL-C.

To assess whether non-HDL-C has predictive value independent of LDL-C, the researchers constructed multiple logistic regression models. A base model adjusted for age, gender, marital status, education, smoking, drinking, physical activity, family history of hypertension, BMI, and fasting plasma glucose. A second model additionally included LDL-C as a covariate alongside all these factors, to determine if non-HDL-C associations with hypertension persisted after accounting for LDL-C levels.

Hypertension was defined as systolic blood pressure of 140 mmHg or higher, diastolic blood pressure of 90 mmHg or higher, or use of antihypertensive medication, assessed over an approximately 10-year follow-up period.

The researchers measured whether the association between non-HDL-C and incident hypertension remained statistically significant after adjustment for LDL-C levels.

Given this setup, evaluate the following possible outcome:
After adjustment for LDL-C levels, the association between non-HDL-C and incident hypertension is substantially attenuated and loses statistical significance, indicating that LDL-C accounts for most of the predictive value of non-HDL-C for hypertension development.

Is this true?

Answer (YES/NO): NO